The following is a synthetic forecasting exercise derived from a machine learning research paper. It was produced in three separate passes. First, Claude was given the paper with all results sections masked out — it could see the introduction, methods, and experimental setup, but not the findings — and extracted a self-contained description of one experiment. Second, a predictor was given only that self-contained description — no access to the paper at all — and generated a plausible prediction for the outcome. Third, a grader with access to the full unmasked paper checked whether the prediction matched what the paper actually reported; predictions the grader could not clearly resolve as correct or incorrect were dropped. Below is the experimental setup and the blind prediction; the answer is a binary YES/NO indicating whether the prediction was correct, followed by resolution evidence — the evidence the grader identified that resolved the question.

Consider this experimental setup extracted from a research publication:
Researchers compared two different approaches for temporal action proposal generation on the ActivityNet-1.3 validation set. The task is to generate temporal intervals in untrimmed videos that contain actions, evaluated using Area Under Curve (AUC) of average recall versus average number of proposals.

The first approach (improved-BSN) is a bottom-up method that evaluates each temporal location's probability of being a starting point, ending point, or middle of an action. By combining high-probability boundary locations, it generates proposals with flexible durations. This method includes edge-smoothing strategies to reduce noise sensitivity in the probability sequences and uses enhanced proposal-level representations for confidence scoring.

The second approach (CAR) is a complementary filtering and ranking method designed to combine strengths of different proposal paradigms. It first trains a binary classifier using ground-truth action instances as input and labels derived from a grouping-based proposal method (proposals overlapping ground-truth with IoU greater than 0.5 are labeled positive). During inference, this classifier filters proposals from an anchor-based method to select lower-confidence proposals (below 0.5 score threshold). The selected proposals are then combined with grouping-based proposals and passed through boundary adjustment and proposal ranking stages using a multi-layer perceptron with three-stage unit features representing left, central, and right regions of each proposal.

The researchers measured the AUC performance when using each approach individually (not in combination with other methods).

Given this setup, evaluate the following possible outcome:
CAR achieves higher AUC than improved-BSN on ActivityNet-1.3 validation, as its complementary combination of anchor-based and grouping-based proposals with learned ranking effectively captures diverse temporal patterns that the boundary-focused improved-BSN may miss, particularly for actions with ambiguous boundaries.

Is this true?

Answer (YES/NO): NO